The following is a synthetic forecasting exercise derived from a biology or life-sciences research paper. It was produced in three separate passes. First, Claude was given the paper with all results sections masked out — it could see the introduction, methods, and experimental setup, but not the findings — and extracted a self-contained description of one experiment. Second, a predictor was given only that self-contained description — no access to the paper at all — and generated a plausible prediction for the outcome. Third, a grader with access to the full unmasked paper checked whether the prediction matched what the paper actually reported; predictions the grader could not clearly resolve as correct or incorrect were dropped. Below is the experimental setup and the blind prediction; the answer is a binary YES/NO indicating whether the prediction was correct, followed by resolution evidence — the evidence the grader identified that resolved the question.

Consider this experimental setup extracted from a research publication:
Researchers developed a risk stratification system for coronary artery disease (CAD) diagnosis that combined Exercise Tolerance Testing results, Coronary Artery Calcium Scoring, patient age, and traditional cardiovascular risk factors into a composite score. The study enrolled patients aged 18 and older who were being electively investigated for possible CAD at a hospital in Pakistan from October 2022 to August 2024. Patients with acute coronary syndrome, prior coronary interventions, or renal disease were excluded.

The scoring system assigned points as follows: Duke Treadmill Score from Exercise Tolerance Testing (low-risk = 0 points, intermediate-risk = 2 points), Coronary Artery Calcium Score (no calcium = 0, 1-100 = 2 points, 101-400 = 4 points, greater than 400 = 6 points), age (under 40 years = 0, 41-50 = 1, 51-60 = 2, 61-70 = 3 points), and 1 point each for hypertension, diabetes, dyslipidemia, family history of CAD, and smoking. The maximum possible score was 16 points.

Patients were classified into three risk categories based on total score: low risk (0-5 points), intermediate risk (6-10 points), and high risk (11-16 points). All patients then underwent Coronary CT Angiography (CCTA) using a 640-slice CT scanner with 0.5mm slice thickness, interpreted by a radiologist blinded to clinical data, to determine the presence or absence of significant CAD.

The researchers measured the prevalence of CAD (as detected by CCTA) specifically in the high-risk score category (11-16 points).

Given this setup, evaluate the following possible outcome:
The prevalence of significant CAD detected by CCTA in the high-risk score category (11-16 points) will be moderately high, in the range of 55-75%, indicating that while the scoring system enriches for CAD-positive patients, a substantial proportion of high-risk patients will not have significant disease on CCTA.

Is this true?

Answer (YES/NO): NO